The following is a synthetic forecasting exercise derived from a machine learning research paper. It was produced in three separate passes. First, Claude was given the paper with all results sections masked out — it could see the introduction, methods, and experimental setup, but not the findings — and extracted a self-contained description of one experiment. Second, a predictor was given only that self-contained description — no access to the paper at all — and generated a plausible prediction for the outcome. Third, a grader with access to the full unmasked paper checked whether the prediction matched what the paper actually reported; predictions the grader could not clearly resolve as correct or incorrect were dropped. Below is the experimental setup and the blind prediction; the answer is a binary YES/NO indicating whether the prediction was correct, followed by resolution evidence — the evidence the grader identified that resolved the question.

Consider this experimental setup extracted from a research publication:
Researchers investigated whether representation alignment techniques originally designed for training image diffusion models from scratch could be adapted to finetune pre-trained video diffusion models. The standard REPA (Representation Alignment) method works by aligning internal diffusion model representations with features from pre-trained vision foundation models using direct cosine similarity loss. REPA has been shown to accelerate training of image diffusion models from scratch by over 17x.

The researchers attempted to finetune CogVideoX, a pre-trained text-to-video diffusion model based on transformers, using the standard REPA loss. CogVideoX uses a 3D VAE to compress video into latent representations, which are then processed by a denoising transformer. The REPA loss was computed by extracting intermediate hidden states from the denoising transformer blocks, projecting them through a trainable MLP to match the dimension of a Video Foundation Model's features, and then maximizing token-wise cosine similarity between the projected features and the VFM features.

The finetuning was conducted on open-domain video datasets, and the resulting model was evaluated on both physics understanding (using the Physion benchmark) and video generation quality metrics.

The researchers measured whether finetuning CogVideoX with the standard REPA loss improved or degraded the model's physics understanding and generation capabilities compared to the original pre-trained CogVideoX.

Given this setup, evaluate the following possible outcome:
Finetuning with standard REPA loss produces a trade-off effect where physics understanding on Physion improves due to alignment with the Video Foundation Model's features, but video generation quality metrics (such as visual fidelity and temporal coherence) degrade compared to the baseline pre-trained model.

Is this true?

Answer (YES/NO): NO